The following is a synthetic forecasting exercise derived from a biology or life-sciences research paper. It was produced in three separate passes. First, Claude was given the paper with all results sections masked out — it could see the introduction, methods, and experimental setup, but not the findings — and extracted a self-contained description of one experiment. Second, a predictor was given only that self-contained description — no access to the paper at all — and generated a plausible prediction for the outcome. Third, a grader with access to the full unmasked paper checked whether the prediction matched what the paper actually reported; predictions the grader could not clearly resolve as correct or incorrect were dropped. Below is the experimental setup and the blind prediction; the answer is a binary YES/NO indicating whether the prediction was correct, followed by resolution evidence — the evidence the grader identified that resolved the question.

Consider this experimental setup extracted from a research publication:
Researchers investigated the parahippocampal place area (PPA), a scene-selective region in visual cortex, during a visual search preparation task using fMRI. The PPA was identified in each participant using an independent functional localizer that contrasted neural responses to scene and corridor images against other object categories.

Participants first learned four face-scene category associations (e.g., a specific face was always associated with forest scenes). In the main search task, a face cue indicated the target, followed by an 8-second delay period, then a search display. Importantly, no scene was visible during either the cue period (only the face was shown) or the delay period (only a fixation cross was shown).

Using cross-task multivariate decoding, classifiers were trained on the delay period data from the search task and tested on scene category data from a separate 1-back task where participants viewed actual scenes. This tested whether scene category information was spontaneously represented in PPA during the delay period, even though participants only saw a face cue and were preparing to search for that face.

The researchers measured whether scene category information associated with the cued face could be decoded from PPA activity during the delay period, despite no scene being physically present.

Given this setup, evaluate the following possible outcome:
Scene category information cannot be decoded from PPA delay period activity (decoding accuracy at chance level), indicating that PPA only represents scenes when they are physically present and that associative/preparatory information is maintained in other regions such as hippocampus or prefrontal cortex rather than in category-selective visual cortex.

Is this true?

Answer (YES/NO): NO